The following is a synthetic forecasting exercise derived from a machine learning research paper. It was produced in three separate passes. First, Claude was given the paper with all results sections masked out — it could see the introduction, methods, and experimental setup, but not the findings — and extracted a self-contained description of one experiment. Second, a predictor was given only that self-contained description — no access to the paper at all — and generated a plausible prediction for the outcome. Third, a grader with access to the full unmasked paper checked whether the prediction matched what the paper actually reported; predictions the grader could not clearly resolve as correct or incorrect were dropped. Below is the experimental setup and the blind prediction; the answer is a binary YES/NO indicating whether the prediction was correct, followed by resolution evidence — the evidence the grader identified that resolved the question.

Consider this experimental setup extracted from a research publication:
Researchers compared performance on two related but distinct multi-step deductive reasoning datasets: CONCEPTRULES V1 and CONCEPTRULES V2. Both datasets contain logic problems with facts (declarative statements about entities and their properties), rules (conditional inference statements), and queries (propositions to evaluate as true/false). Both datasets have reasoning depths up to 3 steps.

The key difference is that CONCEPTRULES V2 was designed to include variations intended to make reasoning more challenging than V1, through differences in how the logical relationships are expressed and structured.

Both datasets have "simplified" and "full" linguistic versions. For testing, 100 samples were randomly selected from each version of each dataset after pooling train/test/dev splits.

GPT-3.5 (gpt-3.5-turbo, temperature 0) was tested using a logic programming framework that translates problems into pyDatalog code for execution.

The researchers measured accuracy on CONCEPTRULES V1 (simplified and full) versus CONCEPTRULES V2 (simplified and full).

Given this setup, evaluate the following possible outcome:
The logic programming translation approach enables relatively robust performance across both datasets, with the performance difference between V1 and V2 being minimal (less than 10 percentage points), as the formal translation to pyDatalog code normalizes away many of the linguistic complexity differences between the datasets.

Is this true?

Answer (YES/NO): NO